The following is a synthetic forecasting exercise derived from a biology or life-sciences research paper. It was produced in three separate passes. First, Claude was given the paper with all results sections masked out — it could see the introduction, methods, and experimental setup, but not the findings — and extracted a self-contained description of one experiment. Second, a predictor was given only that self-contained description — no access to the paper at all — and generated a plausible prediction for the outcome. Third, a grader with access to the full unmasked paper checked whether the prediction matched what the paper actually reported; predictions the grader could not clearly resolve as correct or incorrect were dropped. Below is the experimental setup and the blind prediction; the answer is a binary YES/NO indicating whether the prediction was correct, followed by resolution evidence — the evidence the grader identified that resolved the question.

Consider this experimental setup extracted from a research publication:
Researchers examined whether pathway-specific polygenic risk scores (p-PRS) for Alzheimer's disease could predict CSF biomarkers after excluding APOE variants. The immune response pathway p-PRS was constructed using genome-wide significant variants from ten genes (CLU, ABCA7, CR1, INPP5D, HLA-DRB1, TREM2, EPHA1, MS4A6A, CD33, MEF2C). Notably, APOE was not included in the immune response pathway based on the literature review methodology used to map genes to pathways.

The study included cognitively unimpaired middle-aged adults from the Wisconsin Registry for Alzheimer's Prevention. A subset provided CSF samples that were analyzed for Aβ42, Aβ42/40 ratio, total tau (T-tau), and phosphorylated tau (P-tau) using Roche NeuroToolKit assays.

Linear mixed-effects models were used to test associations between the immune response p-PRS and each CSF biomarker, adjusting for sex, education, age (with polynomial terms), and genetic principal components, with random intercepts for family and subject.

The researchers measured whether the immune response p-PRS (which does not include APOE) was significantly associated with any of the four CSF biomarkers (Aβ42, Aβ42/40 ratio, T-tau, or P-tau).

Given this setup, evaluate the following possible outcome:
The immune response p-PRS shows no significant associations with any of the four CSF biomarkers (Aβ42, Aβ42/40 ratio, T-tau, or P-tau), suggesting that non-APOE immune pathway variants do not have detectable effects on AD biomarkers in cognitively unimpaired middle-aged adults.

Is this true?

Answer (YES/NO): NO